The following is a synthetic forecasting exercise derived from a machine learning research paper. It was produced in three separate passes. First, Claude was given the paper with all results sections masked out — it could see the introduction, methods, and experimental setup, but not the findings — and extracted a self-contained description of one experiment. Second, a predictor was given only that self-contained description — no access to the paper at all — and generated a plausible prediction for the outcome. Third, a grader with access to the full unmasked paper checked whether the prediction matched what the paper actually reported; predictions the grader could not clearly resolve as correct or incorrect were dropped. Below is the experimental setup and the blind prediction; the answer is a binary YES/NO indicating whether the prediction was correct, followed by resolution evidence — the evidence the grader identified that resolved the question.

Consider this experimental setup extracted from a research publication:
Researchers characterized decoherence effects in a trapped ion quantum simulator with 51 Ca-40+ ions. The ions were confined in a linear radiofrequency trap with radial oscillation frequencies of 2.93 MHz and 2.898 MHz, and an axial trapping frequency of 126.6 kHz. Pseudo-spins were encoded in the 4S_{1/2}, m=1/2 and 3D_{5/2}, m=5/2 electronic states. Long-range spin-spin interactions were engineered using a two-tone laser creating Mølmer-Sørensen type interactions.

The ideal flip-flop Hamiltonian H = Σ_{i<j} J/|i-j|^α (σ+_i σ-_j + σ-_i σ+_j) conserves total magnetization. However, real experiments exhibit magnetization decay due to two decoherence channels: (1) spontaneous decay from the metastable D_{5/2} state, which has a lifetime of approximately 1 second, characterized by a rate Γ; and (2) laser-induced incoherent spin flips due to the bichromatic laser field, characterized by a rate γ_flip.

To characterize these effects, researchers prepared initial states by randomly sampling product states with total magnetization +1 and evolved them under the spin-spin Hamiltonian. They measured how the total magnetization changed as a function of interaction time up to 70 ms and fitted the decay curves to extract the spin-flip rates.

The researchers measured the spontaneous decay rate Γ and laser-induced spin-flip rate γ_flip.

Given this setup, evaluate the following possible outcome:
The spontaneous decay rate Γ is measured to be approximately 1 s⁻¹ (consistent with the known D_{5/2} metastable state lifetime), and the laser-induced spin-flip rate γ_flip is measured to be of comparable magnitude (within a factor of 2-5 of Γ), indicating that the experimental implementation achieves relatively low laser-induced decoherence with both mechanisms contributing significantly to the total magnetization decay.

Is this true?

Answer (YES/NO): YES